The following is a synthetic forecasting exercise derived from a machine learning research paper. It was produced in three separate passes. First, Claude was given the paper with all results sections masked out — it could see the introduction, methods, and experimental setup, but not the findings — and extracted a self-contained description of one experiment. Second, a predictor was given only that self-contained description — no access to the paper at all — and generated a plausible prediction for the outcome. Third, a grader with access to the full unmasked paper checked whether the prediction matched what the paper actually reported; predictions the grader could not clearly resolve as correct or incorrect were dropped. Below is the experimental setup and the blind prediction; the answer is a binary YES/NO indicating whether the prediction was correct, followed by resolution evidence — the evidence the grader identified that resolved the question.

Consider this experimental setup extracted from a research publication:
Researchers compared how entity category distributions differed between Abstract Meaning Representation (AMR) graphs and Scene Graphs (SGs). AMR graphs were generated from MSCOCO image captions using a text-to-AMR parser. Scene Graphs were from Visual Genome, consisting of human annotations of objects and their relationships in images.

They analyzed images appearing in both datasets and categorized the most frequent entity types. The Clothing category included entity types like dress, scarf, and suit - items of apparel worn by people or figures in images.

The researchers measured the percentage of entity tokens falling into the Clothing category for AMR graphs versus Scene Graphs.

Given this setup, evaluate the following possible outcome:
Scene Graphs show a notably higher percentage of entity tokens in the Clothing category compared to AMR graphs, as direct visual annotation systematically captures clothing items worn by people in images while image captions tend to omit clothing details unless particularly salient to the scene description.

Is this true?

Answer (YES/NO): YES